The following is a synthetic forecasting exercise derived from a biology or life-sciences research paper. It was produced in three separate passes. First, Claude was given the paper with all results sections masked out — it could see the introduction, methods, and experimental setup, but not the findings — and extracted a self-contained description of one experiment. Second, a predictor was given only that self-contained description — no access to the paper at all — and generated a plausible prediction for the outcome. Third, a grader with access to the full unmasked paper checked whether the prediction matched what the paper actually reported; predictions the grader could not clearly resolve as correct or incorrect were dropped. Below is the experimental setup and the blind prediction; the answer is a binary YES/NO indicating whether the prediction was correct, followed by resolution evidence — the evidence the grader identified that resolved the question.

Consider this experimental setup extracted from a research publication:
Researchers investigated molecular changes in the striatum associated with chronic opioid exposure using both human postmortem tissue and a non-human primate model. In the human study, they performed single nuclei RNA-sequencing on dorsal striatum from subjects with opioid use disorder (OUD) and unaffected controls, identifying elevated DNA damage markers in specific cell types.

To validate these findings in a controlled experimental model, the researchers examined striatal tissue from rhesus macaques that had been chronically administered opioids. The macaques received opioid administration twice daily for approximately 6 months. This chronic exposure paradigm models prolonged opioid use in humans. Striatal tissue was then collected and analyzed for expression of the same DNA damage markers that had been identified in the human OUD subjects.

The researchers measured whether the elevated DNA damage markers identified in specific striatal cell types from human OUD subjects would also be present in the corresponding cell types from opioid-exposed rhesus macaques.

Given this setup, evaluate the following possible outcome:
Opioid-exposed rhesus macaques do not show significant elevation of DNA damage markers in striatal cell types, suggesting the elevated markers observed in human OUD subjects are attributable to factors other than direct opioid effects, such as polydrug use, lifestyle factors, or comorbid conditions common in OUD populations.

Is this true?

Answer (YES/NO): NO